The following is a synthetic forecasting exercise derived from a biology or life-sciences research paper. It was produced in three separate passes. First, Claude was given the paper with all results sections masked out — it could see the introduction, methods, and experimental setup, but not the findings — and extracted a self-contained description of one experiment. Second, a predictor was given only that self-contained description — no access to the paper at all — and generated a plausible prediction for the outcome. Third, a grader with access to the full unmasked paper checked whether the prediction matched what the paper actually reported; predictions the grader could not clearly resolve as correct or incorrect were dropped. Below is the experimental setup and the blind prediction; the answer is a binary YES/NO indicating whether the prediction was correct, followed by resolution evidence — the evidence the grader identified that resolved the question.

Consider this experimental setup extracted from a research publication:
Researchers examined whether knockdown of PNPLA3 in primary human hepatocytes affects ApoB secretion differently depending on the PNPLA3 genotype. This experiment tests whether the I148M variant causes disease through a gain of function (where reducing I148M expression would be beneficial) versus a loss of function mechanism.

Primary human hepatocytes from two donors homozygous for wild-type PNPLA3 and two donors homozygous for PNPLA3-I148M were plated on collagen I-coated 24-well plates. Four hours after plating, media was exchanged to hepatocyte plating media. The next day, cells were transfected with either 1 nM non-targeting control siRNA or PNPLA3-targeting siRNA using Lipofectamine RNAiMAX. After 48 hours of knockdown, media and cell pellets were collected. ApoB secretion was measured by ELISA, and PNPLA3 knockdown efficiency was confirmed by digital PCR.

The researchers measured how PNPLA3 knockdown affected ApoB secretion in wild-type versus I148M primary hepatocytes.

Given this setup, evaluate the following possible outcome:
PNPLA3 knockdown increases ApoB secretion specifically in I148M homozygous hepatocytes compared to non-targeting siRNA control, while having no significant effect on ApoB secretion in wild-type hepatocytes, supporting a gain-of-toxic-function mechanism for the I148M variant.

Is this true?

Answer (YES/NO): YES